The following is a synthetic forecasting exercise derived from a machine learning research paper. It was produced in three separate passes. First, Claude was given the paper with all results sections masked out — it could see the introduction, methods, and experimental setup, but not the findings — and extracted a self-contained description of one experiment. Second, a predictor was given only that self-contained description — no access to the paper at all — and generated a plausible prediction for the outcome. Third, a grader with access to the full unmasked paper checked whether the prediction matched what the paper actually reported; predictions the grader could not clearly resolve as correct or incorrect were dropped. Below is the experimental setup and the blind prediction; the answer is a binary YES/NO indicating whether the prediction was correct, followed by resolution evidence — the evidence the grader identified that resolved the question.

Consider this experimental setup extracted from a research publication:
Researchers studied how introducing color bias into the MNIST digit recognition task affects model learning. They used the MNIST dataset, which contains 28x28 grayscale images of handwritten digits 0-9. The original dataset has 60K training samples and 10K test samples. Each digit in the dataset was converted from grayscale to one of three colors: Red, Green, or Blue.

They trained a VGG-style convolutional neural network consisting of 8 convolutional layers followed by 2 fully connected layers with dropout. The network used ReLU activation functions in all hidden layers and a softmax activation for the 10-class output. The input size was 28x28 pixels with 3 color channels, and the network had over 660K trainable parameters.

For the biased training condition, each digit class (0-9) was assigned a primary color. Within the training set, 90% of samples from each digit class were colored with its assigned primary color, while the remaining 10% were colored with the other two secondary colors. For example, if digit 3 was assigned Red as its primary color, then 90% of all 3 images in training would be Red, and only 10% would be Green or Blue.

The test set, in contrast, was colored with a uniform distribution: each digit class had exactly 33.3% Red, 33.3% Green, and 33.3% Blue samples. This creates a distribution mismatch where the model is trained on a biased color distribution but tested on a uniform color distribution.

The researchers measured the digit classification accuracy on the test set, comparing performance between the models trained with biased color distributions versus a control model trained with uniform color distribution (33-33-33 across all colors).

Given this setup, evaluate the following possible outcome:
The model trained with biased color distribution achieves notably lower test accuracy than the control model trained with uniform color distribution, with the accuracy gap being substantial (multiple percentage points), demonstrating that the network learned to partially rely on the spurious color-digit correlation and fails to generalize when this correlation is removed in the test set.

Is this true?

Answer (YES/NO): YES